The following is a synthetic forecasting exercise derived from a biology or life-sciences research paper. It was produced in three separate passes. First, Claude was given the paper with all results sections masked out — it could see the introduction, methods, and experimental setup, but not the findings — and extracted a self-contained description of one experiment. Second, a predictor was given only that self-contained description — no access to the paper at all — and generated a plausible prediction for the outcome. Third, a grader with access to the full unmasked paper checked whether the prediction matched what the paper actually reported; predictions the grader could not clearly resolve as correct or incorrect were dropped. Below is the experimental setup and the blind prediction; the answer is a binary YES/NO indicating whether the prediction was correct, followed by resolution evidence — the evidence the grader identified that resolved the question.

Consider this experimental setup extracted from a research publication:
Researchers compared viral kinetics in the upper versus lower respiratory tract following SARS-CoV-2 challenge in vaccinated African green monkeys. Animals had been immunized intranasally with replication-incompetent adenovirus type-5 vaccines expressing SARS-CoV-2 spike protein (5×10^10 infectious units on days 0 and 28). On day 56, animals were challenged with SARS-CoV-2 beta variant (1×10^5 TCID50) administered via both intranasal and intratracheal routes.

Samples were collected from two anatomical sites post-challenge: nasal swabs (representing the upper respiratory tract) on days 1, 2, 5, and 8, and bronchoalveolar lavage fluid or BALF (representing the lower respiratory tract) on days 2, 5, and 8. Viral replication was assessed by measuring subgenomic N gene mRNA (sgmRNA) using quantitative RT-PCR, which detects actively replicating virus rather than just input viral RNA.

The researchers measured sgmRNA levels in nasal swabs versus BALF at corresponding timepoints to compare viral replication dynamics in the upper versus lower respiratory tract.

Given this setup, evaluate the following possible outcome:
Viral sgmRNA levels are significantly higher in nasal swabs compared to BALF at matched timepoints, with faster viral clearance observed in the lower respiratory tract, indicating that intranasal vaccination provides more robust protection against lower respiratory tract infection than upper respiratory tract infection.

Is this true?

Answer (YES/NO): NO